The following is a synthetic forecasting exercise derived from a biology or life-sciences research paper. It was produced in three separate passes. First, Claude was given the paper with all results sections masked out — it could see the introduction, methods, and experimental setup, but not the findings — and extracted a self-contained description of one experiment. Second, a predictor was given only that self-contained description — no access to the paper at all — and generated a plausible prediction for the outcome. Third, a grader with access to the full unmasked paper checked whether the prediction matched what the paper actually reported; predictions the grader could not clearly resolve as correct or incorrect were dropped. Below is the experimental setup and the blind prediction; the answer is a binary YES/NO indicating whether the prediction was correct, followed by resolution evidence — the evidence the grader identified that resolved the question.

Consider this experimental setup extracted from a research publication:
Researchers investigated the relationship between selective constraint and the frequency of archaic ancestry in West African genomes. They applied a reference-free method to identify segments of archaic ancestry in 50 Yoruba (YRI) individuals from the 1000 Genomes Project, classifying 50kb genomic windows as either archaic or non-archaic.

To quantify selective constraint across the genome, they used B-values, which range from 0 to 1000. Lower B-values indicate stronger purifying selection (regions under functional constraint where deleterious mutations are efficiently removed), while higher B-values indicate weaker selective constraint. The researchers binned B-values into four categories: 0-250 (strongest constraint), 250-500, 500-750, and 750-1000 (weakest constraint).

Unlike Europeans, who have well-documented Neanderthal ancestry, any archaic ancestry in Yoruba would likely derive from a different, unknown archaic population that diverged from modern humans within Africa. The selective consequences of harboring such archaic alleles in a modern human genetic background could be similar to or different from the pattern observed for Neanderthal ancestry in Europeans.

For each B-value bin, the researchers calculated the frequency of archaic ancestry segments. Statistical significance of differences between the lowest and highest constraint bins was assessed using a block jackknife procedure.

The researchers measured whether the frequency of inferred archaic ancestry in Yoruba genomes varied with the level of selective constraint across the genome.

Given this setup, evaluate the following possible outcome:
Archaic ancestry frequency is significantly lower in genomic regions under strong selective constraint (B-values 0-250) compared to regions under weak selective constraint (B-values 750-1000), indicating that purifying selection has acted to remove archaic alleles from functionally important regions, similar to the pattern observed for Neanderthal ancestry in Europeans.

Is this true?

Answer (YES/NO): YES